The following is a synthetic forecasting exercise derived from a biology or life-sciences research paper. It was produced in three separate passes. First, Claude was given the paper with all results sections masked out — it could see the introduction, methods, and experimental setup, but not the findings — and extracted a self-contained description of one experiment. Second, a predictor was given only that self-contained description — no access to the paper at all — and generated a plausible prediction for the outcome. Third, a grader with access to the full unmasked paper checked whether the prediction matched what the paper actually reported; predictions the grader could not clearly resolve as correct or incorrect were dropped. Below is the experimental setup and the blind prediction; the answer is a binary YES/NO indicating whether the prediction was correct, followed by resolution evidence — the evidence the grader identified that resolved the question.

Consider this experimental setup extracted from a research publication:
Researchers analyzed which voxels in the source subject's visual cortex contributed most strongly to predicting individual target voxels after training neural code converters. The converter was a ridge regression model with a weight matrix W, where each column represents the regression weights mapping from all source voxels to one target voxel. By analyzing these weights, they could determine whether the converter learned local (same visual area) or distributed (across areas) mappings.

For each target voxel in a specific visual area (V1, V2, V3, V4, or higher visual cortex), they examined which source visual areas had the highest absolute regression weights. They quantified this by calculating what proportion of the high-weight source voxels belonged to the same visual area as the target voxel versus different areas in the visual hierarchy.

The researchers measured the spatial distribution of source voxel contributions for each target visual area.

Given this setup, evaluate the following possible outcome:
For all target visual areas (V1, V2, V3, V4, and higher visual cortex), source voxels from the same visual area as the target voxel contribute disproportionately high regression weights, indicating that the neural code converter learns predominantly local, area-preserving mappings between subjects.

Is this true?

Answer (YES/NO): YES